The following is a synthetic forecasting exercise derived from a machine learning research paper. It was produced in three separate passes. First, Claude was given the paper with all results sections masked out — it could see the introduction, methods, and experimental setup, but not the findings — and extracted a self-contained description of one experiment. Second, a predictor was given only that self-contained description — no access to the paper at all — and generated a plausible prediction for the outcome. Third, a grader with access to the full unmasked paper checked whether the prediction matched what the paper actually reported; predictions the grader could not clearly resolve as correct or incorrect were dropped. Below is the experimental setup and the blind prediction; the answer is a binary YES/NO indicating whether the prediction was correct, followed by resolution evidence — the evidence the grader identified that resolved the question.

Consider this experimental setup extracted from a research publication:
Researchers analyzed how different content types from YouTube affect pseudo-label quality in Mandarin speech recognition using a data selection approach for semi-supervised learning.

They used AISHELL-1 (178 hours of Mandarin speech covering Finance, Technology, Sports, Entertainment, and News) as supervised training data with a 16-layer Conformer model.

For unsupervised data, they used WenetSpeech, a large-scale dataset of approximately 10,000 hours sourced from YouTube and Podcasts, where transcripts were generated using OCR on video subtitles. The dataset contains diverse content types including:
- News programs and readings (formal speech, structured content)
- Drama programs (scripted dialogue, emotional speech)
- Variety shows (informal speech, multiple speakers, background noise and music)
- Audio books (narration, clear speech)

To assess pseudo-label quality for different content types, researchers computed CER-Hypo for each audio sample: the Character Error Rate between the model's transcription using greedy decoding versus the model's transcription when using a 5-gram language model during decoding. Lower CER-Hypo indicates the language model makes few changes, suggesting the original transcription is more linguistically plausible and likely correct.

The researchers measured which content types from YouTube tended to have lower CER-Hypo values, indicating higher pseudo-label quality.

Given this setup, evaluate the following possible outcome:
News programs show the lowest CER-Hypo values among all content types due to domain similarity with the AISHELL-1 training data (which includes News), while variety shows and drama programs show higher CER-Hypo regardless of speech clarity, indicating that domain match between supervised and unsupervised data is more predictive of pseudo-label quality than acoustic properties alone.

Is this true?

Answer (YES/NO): NO